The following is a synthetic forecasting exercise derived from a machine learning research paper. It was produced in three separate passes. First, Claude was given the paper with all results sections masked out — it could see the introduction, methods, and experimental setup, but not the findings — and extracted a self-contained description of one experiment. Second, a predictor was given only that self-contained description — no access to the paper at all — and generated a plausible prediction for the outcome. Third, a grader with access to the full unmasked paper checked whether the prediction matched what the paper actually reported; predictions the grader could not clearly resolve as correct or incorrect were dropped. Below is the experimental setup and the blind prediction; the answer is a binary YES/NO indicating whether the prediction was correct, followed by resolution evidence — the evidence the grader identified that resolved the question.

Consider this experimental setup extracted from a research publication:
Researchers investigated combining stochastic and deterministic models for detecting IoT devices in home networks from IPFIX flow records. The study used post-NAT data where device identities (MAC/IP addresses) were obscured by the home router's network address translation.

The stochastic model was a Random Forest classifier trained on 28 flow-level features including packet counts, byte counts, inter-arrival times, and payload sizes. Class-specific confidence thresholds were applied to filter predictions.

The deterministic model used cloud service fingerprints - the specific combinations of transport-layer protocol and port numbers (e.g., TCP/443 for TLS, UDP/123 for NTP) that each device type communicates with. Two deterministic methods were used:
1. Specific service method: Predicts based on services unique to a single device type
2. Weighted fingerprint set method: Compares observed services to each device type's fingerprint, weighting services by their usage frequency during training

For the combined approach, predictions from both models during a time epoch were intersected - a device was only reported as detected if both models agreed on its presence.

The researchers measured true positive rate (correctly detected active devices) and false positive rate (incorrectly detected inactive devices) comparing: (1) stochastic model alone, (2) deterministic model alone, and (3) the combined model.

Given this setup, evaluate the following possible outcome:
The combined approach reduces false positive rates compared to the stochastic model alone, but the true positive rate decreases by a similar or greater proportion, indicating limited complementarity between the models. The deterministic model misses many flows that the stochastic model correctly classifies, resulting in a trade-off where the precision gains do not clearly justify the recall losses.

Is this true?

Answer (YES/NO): NO